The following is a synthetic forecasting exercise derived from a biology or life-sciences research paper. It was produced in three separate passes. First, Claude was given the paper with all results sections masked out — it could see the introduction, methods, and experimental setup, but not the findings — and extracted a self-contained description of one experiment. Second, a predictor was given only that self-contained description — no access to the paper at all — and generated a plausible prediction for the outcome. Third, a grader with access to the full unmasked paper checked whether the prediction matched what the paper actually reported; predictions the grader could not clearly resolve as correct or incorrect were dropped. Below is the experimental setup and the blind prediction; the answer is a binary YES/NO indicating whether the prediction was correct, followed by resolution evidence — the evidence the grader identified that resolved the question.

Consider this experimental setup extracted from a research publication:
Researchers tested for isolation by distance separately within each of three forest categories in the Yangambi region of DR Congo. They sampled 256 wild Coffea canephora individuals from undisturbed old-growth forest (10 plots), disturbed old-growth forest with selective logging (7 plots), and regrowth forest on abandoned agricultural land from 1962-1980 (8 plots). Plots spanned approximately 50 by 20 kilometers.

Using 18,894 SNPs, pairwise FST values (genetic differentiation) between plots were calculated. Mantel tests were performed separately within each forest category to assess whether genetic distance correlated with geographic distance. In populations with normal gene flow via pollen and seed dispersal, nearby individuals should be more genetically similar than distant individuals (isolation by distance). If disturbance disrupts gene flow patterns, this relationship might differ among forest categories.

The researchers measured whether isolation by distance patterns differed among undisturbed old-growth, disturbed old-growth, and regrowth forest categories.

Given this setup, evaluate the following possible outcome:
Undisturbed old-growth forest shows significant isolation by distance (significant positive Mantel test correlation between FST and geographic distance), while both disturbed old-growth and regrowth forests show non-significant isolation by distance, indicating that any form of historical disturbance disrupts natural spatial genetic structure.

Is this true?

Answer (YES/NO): NO